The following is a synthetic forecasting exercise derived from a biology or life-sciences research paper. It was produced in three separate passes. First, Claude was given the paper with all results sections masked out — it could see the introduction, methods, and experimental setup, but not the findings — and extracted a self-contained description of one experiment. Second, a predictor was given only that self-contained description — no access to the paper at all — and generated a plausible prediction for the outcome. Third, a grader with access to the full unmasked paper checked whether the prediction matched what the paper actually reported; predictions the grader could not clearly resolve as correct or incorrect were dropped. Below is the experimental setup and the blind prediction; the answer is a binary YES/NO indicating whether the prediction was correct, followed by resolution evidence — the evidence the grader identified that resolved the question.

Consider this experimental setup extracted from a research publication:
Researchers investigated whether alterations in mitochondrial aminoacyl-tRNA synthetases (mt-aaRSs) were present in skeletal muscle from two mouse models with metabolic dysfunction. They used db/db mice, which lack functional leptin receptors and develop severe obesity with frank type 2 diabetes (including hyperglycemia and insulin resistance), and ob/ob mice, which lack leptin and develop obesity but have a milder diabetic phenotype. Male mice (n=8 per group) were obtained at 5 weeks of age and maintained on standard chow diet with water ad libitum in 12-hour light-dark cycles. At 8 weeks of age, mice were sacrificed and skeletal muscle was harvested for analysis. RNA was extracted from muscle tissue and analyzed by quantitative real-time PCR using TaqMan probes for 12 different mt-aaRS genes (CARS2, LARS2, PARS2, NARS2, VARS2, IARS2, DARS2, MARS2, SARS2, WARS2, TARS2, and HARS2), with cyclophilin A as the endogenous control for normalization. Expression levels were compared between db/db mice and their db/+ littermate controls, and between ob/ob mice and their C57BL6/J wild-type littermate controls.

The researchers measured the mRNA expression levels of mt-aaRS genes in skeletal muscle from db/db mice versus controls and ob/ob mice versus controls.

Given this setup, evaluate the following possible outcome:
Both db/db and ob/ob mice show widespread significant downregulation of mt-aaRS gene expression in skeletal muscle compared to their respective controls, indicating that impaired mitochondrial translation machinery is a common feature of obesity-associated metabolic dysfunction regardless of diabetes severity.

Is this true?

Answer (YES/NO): NO